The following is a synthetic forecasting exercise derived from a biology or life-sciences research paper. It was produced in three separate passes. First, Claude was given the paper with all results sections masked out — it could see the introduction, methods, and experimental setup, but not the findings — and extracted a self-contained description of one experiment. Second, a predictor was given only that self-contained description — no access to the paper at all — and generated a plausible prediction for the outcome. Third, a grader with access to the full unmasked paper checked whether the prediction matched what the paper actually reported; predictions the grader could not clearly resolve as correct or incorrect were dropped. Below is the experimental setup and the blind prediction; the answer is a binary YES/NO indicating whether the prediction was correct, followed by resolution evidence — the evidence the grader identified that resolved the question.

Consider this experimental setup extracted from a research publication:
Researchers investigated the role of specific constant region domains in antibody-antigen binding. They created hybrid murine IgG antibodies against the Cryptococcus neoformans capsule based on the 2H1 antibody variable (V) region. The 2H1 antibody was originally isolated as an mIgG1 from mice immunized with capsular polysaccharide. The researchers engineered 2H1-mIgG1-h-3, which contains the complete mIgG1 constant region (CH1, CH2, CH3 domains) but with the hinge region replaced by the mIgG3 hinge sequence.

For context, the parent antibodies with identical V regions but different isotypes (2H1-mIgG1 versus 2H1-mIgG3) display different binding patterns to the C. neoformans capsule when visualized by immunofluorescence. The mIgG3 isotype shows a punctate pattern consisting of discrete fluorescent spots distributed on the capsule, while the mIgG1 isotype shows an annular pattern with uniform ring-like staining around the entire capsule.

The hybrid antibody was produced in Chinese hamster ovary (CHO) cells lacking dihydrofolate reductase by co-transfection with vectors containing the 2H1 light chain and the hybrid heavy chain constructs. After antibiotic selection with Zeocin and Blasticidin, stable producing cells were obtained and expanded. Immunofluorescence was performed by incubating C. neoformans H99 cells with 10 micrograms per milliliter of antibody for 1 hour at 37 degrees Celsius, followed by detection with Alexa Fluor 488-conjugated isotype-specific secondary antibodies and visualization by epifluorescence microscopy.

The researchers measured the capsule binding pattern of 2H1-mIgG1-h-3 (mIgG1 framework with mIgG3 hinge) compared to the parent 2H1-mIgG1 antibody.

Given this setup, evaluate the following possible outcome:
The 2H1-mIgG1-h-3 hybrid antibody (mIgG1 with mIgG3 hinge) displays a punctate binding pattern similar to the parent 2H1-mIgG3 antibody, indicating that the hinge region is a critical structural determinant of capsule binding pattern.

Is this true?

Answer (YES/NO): NO